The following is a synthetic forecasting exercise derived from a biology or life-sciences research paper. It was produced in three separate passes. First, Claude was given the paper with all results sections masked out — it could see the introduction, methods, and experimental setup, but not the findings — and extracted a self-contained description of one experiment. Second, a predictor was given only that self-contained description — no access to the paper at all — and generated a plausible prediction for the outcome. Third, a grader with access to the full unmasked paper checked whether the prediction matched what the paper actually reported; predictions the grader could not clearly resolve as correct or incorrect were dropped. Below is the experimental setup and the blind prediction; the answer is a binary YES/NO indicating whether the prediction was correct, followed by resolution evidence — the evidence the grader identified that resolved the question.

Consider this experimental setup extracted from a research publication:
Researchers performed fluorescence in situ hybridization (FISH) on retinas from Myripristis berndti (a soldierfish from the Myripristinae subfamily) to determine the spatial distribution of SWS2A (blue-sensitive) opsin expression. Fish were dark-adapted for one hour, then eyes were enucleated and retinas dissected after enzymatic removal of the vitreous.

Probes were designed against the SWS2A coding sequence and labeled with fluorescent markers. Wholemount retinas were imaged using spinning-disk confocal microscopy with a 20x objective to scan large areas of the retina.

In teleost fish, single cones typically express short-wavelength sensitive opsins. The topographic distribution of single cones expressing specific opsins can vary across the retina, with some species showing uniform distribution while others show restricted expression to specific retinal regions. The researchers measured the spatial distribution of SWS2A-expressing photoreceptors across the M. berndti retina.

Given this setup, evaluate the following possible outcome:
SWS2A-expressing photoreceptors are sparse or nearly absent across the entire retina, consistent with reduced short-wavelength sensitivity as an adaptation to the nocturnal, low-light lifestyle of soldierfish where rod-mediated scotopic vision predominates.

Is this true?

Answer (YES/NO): NO